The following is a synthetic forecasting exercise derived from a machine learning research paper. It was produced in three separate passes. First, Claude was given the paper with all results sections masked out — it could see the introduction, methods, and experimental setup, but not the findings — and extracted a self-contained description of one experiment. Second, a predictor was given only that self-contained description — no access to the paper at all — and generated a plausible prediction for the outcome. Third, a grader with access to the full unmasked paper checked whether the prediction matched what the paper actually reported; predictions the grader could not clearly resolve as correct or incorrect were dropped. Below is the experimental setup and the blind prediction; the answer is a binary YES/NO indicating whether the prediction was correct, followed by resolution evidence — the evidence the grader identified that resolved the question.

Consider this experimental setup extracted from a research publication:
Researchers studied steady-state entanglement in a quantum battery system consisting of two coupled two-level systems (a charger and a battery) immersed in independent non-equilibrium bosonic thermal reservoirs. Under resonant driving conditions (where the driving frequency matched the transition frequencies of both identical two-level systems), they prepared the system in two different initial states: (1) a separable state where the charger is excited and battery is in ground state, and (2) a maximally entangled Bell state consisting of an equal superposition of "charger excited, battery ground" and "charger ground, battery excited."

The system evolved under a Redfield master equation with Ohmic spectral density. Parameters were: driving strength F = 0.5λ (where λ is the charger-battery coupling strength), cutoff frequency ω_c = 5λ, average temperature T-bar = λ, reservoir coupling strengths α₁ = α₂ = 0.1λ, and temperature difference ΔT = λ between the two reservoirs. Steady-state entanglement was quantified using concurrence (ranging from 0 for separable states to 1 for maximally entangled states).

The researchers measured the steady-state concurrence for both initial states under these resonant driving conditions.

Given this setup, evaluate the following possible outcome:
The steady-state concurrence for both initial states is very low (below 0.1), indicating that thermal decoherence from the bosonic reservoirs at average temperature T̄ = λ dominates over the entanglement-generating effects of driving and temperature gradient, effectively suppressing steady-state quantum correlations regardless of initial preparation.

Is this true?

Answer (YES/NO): NO